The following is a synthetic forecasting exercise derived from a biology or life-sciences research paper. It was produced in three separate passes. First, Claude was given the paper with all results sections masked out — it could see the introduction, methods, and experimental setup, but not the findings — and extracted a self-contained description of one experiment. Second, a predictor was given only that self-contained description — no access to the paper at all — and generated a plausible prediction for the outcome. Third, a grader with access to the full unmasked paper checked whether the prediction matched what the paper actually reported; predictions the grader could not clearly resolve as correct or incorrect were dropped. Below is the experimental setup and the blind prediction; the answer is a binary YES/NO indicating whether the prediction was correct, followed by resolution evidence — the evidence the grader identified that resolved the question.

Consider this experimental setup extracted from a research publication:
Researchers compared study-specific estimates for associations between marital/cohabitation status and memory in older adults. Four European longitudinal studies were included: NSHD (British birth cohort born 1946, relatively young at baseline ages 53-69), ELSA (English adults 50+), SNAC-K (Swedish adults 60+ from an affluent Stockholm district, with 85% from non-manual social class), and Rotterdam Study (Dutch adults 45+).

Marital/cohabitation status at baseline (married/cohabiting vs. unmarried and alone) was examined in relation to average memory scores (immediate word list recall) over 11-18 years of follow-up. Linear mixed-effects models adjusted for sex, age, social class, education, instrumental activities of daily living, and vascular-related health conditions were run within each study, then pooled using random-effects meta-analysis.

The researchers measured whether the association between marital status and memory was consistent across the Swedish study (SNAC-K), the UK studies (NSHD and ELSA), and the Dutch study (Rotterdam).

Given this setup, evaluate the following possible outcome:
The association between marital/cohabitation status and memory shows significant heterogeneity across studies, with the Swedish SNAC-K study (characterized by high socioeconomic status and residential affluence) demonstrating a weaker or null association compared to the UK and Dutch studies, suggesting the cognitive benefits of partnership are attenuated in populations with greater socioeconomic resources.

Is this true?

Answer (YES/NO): NO